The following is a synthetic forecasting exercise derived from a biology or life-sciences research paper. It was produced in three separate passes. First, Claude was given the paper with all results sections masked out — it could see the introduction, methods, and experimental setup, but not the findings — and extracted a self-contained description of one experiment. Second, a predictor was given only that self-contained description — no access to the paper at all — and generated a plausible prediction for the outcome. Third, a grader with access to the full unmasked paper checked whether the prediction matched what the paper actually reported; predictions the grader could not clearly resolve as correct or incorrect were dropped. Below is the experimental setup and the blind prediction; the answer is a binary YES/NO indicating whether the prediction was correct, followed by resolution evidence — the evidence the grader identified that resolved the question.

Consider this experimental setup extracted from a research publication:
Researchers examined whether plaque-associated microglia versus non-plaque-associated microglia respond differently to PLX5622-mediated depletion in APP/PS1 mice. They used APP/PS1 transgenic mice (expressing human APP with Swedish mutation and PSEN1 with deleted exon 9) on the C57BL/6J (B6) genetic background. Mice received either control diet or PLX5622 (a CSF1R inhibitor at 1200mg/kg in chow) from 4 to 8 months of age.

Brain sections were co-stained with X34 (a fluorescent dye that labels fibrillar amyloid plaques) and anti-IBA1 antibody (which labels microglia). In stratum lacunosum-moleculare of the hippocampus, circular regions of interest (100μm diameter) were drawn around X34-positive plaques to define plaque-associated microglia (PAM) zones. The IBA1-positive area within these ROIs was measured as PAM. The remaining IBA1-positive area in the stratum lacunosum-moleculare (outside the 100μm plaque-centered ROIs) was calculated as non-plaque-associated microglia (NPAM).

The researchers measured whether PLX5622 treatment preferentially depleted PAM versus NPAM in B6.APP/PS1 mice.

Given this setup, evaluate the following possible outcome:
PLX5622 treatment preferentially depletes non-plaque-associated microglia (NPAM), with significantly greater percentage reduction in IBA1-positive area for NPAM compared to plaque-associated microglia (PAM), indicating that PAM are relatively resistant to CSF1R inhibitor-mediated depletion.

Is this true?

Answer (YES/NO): NO